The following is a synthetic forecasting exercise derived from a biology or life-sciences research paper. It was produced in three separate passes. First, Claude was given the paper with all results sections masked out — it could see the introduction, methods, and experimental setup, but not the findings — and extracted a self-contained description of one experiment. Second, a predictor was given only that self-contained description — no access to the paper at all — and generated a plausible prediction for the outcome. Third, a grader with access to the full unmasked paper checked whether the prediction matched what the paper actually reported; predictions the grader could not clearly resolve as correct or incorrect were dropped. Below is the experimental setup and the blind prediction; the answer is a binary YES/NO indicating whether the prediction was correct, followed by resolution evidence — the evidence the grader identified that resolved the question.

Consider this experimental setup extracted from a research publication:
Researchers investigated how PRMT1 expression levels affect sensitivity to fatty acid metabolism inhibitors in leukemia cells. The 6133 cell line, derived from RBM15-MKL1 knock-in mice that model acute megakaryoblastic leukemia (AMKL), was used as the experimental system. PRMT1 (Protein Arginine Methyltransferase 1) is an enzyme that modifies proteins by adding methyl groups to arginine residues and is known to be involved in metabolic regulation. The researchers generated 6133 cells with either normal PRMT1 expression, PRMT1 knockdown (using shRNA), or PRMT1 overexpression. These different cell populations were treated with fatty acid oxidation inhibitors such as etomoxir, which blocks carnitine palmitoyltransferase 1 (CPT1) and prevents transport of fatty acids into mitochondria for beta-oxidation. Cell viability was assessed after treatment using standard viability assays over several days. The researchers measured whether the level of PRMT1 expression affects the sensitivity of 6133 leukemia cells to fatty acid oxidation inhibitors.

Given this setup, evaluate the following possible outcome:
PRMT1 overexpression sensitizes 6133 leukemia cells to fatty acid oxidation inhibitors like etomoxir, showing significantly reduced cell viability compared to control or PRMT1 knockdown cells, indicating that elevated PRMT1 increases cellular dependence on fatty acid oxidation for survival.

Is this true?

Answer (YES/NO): NO